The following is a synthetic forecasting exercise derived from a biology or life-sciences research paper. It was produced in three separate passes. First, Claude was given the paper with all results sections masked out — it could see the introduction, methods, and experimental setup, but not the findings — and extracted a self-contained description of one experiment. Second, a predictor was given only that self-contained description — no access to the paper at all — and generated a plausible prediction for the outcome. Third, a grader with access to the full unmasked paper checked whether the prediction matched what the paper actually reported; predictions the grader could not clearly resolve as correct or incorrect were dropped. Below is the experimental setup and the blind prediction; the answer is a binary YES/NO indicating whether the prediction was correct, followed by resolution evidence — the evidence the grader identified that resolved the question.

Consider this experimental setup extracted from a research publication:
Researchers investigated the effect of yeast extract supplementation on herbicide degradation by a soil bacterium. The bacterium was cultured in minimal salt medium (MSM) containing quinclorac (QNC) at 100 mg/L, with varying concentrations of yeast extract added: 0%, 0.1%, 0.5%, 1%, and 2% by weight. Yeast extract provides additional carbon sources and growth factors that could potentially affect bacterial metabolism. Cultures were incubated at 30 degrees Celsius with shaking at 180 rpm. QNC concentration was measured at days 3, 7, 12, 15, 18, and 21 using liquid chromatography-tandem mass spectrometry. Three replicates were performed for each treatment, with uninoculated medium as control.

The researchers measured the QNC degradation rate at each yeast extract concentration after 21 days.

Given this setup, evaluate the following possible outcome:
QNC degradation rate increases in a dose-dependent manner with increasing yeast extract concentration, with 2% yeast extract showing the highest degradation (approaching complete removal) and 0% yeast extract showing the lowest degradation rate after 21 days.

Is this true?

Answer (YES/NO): NO